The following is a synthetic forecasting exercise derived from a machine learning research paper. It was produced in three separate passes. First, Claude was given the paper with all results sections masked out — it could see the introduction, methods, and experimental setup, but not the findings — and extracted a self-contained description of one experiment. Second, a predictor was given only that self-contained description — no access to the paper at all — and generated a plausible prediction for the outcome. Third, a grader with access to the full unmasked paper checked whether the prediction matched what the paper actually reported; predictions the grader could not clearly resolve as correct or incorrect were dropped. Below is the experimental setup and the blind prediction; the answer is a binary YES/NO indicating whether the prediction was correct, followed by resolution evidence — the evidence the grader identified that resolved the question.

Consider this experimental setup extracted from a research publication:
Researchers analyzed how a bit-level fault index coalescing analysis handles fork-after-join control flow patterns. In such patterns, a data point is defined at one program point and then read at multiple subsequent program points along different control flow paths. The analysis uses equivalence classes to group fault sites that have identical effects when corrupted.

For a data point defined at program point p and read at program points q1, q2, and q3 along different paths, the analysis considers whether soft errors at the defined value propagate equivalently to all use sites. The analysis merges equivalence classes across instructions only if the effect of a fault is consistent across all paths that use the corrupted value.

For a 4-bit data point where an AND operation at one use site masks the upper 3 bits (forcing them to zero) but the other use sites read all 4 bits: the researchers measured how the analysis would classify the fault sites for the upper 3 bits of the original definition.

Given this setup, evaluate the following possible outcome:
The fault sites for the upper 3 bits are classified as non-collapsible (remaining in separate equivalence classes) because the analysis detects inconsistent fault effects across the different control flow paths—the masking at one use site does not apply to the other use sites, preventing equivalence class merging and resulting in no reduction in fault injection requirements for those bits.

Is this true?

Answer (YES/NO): NO